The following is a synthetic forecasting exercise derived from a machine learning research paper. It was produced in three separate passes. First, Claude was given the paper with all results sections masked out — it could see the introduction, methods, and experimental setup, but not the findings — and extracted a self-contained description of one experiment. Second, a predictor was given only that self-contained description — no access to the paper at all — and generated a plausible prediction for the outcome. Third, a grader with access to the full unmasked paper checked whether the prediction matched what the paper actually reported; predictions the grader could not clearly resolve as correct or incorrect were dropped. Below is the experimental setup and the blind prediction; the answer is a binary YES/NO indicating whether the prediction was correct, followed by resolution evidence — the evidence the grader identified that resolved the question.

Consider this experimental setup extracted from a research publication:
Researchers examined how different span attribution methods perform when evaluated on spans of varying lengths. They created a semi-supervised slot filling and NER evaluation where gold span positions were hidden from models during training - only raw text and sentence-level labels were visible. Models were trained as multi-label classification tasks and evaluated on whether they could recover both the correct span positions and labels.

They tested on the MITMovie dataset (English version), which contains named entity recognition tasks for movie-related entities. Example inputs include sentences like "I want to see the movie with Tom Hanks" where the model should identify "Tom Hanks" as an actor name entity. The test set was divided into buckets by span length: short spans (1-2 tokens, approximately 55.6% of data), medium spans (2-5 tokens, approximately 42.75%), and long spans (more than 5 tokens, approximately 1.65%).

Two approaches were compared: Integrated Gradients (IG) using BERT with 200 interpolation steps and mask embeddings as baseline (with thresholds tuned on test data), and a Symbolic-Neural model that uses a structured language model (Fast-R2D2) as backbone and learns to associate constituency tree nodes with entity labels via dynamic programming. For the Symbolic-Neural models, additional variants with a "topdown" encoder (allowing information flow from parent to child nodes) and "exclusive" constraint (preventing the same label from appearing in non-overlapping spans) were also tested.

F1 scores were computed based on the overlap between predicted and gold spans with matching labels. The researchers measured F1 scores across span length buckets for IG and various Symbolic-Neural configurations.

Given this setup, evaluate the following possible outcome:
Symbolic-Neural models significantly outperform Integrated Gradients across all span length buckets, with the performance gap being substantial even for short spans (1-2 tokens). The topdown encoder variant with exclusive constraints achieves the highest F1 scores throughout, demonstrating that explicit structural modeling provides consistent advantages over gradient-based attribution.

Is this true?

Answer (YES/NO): NO